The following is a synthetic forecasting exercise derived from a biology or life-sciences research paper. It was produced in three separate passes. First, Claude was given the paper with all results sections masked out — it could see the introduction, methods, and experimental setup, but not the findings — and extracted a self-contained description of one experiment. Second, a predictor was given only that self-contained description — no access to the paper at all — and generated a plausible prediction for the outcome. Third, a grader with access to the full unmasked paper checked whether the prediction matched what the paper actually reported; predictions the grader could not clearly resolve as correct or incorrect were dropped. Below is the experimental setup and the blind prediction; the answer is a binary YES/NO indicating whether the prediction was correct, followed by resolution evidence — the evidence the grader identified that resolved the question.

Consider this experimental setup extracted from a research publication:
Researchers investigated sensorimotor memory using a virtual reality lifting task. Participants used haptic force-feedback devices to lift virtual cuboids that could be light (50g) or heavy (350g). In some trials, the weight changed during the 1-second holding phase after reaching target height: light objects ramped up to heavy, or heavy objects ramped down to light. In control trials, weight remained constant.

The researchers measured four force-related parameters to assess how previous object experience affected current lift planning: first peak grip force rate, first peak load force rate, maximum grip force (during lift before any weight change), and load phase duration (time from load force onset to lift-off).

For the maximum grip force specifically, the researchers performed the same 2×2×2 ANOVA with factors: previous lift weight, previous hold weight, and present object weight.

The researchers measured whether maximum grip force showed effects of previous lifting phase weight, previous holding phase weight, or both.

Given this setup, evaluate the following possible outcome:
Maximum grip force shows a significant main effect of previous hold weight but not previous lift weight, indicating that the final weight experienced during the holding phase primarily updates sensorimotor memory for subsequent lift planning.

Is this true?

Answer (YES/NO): NO